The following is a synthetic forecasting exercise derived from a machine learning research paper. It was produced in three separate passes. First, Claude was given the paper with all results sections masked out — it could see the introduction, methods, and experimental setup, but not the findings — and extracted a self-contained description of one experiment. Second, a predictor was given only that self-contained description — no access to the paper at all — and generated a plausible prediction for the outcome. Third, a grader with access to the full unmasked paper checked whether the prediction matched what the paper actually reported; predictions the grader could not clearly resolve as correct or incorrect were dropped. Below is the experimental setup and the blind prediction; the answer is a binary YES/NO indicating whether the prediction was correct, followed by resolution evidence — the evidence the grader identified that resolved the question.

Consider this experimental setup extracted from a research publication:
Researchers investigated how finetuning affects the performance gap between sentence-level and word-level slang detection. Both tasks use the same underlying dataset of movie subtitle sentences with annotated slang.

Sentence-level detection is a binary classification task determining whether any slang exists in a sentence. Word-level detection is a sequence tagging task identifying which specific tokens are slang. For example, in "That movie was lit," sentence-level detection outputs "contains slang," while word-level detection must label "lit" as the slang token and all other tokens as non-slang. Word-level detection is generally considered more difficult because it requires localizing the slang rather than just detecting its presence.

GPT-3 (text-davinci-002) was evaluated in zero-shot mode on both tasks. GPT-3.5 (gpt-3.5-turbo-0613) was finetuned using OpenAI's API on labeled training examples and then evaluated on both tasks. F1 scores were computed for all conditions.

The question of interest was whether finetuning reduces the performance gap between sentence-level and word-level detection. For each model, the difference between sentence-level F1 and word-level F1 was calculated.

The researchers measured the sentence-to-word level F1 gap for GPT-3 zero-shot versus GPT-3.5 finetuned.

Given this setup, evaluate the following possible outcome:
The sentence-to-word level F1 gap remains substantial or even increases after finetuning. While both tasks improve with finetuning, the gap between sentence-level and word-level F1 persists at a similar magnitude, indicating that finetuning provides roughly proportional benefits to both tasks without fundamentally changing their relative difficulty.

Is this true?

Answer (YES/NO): NO